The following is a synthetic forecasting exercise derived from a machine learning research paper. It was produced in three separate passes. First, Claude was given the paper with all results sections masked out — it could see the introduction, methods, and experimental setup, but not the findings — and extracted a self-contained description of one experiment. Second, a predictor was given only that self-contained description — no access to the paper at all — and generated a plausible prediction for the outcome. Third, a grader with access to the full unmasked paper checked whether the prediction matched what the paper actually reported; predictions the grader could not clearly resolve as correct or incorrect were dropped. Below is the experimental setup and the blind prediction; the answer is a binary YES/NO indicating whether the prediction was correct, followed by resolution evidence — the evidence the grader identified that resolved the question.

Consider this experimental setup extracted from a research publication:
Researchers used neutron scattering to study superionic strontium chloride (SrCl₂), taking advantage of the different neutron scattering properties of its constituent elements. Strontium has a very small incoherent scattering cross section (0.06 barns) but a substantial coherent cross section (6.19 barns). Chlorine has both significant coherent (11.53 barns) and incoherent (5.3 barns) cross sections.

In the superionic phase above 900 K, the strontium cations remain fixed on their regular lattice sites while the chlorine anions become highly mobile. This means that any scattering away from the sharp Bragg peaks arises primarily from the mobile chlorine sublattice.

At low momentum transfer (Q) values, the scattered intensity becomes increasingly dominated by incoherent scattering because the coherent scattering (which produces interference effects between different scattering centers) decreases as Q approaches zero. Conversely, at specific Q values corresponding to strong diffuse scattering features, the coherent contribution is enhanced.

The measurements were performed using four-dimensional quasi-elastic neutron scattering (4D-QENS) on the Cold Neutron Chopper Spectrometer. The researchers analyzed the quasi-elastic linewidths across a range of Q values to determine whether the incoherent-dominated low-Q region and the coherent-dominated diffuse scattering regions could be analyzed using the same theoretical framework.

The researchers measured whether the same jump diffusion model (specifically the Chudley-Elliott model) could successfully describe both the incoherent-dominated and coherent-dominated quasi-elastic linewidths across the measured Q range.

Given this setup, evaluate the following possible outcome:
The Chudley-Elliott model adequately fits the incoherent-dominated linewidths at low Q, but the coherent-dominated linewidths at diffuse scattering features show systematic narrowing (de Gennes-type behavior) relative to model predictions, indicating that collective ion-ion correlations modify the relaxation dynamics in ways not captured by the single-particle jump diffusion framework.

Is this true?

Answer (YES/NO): YES